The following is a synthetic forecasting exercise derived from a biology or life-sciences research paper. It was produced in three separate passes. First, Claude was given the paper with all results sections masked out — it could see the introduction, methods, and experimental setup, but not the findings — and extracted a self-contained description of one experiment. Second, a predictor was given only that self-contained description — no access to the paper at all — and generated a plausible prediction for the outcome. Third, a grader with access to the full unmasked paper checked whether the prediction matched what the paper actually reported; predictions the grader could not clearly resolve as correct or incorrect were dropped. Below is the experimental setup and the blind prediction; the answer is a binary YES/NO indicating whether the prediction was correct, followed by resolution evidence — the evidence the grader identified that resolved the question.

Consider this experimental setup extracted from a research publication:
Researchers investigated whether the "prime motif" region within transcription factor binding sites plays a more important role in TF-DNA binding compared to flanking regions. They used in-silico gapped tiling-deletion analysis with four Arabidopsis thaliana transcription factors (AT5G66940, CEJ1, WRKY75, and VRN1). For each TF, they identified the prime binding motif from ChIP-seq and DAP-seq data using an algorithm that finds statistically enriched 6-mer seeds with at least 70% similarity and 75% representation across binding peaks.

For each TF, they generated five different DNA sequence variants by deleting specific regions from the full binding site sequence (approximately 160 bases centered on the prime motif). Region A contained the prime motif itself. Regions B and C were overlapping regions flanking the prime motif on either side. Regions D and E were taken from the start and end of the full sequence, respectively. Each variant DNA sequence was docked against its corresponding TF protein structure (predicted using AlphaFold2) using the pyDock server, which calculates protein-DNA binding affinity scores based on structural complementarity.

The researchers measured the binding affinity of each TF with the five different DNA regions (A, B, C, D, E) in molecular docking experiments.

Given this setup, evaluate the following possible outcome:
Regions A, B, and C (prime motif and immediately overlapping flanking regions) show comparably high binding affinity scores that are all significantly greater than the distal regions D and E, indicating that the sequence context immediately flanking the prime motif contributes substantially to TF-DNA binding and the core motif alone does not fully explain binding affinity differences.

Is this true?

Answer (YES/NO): NO